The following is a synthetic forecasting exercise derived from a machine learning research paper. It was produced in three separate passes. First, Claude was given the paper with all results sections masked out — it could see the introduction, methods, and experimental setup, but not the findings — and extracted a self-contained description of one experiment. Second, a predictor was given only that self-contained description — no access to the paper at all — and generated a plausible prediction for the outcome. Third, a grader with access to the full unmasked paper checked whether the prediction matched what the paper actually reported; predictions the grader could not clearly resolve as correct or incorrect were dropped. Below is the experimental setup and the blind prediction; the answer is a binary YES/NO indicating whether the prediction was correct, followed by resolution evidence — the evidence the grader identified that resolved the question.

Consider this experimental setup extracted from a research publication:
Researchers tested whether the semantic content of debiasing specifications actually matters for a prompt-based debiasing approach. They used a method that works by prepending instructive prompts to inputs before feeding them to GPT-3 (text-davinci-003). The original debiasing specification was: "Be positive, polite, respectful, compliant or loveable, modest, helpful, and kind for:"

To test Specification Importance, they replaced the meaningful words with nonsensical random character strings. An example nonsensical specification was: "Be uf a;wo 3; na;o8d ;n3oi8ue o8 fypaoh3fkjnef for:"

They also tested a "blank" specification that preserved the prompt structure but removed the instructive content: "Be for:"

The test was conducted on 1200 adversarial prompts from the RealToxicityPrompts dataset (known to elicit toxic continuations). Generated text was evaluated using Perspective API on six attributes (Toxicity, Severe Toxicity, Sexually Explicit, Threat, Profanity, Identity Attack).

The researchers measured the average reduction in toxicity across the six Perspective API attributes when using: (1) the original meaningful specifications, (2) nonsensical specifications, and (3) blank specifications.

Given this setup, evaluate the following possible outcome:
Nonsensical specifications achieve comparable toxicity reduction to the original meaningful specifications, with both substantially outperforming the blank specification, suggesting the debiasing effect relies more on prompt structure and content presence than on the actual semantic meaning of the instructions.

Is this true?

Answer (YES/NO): NO